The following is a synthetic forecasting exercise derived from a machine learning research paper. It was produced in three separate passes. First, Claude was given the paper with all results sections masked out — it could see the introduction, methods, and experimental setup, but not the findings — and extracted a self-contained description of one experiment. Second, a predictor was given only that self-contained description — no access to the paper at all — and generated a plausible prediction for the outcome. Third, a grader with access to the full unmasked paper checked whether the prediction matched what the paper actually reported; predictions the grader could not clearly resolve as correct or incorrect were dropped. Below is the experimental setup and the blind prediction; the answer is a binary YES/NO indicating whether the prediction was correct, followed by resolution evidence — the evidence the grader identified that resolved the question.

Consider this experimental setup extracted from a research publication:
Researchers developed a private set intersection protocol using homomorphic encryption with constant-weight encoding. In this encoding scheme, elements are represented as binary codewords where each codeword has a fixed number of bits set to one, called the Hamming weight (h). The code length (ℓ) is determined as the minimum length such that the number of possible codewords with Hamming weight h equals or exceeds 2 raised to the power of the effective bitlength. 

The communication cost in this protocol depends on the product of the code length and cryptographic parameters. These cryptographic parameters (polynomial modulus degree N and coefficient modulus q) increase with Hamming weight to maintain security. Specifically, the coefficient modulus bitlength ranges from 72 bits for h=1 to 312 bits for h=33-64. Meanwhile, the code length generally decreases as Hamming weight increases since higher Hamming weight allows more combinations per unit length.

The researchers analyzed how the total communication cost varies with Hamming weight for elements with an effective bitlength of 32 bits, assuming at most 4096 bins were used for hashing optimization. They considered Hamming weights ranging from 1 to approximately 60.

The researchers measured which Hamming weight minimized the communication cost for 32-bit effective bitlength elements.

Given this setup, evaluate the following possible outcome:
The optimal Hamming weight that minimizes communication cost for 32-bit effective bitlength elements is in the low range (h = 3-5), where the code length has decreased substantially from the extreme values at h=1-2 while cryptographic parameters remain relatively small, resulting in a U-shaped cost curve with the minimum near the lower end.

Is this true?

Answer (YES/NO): NO